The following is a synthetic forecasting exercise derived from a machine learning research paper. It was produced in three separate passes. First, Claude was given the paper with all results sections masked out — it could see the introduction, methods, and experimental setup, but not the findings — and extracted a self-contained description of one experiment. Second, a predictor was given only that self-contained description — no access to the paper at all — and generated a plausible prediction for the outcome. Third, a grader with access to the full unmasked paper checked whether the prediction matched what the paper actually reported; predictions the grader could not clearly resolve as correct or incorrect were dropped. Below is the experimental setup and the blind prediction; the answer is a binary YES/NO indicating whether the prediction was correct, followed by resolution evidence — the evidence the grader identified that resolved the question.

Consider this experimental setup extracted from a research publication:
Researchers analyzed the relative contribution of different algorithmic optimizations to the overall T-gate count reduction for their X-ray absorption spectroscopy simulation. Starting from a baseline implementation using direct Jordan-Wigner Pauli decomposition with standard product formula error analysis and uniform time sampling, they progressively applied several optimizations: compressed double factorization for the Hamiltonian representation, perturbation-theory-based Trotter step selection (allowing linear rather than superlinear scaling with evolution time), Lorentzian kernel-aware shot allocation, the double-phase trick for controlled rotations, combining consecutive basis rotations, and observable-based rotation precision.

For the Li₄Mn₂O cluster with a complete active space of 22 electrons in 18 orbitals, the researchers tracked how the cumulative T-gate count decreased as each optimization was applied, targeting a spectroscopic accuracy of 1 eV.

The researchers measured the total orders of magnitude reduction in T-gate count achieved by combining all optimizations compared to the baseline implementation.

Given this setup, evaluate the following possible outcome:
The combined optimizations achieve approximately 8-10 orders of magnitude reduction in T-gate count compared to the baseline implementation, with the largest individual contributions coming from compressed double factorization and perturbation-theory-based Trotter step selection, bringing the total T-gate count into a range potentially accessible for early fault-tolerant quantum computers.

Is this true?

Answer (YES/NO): NO